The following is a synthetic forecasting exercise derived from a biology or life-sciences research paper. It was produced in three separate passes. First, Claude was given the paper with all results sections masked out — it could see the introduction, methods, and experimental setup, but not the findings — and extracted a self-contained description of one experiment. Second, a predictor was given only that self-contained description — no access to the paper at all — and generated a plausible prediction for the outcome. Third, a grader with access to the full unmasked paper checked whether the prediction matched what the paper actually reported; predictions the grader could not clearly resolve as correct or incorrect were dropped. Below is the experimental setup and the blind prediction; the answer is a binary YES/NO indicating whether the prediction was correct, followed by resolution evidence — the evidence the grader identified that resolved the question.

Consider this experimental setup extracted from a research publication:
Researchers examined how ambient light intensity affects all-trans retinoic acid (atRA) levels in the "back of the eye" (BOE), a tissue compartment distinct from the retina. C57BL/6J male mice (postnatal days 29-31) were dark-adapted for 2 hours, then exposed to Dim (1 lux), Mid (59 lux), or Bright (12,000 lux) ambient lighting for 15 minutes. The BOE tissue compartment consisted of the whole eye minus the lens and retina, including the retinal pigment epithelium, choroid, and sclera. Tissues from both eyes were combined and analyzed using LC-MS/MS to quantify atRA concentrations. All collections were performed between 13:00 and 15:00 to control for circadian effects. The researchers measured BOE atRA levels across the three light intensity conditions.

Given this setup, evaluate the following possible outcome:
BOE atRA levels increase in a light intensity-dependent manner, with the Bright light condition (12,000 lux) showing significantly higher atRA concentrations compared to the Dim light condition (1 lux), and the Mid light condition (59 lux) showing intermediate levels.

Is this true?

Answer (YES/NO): NO